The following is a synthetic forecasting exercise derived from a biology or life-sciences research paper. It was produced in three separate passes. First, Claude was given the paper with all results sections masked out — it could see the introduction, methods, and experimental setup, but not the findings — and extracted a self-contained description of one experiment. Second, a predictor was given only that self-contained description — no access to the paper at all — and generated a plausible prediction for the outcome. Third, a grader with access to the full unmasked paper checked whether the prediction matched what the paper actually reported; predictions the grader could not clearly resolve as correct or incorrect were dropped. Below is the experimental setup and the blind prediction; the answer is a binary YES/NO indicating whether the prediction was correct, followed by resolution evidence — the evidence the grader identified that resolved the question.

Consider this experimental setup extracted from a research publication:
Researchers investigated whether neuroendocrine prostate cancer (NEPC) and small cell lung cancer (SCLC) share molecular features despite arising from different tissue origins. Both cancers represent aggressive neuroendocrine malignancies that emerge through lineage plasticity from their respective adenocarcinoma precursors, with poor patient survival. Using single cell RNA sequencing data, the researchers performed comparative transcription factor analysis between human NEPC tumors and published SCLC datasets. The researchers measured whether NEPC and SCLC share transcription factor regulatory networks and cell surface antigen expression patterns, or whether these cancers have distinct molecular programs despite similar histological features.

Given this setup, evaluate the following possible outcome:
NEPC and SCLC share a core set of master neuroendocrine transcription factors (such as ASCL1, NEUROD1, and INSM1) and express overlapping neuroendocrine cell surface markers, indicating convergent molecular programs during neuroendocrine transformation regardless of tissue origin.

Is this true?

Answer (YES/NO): YES